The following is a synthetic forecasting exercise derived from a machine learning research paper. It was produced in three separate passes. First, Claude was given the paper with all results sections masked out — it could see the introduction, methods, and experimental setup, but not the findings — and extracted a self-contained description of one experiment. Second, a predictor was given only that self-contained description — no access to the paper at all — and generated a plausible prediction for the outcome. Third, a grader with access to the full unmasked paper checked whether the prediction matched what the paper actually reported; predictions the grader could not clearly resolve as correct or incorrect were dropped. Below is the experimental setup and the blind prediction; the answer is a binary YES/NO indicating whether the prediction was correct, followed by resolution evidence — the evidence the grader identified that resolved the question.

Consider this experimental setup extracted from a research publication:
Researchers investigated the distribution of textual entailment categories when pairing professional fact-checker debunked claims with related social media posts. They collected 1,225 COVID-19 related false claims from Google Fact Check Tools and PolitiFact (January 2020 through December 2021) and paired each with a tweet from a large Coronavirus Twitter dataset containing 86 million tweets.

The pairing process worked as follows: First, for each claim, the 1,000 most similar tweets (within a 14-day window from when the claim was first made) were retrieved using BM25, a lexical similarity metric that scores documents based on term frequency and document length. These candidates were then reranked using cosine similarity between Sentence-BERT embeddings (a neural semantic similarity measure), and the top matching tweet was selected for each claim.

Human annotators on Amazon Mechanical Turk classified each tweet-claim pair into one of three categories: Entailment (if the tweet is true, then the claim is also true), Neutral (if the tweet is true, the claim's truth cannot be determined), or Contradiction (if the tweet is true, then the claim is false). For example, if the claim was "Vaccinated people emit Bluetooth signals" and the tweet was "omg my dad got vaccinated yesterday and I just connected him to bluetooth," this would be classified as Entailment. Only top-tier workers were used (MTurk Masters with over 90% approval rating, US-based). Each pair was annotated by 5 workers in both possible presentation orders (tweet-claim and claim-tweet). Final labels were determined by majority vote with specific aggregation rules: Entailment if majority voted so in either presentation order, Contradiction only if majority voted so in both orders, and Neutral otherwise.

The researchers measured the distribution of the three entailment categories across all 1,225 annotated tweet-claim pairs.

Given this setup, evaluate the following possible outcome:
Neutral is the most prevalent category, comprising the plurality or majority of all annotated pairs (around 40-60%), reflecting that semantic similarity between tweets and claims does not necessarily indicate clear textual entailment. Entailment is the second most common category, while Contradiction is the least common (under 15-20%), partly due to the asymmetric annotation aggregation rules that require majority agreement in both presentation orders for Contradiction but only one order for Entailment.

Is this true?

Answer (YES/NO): NO